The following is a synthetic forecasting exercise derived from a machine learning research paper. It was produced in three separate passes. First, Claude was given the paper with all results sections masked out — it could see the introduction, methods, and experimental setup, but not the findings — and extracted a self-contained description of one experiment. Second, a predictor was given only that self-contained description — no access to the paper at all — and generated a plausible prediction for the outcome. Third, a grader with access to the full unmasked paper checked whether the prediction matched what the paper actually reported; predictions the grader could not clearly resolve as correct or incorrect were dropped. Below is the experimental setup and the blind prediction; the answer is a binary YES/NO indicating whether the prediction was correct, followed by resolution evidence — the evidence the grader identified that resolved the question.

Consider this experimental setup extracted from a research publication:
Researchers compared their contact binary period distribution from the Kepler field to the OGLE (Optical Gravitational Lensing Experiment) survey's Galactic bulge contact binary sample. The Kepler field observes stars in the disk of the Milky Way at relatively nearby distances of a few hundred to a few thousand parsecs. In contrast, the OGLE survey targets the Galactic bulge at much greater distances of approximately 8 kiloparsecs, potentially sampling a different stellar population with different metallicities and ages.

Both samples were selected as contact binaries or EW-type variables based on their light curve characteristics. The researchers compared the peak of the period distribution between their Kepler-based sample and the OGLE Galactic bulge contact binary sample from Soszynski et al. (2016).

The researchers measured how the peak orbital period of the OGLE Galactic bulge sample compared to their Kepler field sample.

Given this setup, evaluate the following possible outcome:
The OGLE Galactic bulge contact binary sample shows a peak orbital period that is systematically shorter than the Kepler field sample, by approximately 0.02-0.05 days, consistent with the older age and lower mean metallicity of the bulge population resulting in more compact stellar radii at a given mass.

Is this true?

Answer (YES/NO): NO